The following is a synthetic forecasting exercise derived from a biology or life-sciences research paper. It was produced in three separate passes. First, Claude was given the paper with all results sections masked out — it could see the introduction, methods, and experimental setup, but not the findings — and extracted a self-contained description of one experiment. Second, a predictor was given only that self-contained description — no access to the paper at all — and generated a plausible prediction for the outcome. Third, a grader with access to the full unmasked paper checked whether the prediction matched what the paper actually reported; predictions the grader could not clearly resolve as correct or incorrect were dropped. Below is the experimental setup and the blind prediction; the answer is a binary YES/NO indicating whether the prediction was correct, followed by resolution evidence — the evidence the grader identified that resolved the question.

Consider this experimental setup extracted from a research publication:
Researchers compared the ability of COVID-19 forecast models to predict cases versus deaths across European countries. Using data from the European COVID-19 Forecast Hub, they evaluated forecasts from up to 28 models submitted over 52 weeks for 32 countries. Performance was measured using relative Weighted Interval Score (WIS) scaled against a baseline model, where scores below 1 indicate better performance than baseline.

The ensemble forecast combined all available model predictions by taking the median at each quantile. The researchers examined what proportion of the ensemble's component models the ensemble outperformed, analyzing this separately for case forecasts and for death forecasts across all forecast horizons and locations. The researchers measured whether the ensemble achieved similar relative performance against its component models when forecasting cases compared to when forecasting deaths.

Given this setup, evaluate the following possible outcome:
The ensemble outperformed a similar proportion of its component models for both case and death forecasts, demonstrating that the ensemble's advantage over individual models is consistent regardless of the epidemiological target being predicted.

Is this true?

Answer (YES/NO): NO